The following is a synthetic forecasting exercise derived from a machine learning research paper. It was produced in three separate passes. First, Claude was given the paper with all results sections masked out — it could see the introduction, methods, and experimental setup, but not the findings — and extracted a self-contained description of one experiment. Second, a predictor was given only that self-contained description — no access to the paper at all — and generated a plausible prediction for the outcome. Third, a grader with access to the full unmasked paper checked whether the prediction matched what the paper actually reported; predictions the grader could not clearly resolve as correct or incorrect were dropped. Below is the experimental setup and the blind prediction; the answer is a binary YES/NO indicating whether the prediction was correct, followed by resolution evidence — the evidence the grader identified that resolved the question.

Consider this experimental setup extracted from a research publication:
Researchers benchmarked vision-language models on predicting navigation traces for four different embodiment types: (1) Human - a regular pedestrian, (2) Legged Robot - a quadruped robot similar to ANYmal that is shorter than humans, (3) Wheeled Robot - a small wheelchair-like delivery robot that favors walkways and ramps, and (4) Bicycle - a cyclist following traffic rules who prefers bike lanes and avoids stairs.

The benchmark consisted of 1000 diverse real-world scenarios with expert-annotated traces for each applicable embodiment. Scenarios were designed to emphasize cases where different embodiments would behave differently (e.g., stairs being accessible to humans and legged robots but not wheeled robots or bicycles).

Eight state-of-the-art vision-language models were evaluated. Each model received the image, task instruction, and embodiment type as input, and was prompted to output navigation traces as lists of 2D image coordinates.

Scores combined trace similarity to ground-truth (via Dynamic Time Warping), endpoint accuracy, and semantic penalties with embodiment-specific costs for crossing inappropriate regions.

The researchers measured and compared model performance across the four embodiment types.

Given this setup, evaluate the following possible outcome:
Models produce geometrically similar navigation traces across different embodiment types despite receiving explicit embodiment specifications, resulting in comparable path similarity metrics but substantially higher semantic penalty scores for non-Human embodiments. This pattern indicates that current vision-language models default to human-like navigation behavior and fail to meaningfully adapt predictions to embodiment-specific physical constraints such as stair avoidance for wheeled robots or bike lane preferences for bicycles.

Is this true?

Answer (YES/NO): NO